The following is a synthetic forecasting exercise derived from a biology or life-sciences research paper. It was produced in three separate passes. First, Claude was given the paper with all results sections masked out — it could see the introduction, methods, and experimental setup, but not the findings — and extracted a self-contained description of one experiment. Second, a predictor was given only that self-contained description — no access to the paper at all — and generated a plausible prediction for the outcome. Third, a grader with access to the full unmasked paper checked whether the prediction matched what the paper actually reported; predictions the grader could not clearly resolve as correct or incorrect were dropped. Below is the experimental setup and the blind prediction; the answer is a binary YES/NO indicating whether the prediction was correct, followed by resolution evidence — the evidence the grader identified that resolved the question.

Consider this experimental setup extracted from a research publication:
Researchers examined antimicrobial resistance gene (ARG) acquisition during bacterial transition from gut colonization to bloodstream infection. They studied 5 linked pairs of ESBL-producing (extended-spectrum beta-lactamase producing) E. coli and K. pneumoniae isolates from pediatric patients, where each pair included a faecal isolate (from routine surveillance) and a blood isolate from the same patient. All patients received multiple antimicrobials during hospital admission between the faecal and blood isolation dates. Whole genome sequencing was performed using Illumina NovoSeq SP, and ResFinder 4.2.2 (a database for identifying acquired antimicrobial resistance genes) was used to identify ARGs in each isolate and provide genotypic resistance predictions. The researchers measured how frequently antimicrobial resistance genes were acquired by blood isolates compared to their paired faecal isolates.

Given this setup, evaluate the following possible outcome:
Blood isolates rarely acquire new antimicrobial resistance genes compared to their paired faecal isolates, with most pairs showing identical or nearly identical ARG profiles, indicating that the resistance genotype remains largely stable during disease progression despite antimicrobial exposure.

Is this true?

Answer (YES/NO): YES